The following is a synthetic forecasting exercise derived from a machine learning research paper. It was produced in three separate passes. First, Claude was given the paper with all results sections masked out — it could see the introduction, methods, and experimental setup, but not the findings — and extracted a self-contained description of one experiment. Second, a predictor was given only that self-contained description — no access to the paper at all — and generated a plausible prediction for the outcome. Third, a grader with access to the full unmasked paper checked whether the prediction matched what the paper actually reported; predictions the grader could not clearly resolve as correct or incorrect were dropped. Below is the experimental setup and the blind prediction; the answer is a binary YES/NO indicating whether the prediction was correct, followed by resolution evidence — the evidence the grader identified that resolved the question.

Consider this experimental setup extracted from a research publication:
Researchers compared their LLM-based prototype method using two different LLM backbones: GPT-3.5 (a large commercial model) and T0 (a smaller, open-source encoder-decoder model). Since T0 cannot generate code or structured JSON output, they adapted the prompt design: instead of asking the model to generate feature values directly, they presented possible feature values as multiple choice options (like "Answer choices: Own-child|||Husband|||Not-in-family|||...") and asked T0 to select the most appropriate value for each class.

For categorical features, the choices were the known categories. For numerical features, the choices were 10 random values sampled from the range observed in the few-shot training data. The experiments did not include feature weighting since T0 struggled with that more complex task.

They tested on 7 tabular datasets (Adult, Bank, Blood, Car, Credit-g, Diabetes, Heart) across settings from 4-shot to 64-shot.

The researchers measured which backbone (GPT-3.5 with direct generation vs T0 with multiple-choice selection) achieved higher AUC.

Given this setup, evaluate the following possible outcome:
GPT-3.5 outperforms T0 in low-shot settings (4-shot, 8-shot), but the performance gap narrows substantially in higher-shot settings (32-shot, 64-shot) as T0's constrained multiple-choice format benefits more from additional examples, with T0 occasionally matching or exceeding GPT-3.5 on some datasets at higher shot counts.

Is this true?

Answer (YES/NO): NO